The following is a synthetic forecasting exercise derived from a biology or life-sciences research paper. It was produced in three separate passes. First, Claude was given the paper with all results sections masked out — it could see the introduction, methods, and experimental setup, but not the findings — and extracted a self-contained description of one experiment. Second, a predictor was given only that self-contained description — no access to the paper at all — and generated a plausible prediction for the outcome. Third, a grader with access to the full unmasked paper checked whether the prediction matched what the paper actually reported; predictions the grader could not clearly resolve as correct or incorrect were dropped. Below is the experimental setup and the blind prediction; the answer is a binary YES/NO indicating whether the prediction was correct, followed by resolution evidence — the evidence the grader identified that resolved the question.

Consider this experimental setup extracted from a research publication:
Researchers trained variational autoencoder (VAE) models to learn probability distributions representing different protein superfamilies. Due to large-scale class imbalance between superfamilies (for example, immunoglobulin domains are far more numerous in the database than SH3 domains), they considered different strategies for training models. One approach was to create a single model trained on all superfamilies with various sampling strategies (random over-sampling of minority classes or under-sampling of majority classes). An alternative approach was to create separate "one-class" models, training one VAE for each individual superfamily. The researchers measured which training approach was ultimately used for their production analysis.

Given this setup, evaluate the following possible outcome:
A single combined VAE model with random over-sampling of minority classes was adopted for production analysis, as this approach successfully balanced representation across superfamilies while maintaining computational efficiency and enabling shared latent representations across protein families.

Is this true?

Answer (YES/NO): NO